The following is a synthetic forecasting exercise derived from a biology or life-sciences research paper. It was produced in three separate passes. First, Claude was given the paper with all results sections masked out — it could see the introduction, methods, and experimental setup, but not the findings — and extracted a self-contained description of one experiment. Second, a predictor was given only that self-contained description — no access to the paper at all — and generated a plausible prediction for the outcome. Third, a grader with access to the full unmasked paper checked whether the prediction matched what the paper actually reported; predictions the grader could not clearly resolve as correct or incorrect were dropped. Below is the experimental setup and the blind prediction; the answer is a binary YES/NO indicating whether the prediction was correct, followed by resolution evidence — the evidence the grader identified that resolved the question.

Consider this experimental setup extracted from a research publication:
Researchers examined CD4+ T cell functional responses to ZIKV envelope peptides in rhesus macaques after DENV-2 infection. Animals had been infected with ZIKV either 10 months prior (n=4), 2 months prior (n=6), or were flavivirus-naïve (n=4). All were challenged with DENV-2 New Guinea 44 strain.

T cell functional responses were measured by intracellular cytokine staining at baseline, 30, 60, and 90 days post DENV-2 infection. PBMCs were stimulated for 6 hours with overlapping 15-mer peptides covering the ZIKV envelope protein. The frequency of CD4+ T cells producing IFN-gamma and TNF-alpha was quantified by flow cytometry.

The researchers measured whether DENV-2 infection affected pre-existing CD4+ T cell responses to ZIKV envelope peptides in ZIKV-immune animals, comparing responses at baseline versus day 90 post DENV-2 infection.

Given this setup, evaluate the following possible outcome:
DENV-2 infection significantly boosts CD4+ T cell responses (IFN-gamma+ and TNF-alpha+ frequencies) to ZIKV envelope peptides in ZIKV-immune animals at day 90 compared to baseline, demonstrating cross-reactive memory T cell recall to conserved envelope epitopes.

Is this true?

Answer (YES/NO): NO